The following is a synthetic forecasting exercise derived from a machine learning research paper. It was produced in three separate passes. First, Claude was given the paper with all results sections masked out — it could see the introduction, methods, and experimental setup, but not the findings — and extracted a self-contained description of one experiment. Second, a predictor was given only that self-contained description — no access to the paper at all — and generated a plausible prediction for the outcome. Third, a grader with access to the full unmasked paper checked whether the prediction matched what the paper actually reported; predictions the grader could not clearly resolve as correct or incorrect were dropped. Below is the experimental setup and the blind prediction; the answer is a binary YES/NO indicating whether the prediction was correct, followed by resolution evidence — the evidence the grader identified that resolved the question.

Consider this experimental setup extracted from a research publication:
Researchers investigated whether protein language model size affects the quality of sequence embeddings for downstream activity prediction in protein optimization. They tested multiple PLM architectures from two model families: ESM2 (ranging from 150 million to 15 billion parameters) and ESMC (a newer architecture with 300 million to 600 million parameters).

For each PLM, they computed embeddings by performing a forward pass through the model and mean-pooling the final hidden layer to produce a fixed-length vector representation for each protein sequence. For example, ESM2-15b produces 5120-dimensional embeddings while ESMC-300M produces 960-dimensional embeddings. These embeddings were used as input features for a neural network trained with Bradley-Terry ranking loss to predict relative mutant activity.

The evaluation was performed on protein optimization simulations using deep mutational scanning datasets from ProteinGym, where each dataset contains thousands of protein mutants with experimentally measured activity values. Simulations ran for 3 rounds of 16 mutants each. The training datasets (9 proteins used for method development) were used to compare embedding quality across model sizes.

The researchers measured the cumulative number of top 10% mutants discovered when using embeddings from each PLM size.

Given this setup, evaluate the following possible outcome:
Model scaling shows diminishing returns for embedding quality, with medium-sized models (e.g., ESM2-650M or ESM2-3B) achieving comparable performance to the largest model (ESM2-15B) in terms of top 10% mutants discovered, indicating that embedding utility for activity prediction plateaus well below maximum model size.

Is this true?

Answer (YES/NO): YES